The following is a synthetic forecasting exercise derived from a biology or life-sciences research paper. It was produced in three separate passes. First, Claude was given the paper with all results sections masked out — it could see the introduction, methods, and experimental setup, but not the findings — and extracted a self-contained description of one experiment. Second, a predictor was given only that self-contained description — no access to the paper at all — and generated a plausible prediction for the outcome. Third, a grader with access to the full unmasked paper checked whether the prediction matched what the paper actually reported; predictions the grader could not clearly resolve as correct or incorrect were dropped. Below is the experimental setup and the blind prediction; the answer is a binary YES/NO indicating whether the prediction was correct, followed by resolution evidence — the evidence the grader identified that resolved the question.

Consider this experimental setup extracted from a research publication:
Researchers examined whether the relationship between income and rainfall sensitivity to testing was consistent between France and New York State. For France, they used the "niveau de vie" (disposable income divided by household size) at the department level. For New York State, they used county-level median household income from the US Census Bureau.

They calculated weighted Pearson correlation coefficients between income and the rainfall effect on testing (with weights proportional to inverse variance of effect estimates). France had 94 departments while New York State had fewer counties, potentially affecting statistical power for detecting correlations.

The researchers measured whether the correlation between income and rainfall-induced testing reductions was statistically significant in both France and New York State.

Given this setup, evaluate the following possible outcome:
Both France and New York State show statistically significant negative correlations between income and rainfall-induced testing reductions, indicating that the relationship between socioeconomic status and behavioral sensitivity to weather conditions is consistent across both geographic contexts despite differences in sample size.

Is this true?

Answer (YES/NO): NO